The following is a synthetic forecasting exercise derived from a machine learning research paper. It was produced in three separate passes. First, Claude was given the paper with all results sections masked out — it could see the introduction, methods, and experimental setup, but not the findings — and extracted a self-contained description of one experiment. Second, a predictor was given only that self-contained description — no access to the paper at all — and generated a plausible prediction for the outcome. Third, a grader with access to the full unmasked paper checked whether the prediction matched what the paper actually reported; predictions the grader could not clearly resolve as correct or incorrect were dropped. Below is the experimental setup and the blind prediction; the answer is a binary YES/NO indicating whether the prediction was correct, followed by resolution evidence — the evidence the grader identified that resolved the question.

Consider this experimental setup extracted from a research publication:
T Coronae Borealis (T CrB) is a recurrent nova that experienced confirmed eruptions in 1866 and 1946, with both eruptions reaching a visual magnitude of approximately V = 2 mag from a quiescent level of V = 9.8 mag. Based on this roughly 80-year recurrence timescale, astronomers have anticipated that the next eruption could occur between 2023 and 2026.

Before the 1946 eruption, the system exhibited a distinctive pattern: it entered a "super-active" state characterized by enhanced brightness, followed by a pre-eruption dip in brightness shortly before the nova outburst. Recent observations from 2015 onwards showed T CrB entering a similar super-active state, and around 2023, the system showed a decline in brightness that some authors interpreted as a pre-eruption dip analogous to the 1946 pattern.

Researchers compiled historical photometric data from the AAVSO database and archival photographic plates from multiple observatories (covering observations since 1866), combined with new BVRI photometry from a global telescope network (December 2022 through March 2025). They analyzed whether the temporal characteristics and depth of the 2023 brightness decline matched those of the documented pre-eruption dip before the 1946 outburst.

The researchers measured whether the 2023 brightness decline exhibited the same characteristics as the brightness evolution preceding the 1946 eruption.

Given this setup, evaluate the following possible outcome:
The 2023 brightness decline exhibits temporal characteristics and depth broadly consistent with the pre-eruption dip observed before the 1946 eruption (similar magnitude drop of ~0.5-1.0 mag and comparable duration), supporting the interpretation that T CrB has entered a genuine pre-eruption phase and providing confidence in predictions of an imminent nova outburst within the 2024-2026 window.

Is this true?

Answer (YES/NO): NO